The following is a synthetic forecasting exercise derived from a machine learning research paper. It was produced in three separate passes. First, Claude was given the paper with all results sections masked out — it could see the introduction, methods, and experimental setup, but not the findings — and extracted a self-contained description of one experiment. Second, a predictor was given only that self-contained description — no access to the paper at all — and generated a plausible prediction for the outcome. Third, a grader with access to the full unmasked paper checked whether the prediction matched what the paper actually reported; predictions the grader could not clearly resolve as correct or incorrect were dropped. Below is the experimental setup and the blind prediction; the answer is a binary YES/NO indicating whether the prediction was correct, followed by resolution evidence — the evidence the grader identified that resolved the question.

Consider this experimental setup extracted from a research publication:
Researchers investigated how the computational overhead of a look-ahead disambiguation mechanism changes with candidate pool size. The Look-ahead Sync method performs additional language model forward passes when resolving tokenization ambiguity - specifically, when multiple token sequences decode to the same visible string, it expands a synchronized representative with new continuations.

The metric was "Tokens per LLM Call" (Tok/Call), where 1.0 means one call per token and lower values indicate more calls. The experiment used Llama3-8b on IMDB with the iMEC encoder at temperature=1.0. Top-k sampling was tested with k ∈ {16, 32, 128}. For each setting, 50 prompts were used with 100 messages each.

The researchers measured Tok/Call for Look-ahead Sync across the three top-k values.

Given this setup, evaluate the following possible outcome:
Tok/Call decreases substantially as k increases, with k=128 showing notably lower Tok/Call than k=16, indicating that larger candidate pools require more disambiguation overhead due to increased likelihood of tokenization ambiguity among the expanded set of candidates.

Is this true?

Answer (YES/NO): YES